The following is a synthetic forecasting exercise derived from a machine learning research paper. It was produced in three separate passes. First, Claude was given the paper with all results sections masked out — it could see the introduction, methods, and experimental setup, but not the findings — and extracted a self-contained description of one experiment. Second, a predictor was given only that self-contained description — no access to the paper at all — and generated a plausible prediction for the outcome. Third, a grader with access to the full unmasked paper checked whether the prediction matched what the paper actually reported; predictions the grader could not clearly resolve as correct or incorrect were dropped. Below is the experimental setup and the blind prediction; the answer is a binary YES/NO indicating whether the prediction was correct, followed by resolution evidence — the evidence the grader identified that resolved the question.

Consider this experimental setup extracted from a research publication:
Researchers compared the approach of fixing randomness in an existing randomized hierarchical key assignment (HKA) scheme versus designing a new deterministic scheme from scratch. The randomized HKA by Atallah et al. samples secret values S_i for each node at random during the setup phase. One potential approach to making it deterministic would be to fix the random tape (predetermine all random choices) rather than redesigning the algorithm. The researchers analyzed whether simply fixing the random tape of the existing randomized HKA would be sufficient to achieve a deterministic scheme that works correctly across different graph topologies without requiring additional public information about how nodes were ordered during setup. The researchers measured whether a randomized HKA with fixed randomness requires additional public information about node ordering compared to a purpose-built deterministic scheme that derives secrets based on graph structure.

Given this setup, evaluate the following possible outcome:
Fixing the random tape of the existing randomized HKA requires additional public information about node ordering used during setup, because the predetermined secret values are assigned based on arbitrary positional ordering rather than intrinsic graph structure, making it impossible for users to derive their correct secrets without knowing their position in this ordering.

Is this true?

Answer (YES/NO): YES